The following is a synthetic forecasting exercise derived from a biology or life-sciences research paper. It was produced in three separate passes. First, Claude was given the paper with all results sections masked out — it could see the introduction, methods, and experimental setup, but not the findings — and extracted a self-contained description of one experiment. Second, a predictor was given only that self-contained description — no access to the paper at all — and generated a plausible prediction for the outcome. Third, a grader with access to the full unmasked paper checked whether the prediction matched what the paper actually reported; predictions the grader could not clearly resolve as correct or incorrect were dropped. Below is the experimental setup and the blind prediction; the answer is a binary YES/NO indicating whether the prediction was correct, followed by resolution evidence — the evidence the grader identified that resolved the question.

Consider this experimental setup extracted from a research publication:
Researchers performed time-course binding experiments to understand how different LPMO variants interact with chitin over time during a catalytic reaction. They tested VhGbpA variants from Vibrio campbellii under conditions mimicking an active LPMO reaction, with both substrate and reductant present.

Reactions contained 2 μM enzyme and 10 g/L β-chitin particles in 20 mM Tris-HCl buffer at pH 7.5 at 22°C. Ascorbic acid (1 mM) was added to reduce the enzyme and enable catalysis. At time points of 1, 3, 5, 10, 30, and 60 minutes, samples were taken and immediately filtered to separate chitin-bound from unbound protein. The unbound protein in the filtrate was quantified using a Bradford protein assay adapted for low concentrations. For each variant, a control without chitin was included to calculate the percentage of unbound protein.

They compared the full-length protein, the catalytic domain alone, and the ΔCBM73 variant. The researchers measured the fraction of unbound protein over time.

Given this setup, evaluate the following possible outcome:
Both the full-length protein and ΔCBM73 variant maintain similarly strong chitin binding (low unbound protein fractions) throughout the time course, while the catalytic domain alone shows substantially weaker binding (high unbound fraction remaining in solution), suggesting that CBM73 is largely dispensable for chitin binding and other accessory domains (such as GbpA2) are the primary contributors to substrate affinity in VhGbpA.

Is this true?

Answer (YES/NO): NO